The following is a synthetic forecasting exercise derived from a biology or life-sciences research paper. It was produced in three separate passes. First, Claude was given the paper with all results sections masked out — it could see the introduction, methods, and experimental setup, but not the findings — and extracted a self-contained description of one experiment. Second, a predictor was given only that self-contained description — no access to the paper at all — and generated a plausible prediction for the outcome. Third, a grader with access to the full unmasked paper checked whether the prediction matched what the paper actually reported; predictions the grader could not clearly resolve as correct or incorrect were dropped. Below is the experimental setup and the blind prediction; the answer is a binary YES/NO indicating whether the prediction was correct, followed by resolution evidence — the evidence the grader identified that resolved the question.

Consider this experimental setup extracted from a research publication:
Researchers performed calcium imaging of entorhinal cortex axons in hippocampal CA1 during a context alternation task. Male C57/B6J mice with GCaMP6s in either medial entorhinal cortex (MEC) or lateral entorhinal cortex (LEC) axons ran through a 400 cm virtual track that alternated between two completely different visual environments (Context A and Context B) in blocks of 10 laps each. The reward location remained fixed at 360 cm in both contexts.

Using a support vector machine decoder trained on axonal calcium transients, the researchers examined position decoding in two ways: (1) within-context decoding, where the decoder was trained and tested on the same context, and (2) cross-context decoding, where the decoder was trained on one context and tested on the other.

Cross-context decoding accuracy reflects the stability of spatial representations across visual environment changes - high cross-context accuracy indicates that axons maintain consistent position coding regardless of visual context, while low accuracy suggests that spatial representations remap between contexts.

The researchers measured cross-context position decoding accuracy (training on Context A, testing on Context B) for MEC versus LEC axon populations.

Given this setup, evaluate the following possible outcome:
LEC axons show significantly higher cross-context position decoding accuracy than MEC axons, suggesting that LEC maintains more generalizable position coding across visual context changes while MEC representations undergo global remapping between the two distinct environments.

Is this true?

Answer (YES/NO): YES